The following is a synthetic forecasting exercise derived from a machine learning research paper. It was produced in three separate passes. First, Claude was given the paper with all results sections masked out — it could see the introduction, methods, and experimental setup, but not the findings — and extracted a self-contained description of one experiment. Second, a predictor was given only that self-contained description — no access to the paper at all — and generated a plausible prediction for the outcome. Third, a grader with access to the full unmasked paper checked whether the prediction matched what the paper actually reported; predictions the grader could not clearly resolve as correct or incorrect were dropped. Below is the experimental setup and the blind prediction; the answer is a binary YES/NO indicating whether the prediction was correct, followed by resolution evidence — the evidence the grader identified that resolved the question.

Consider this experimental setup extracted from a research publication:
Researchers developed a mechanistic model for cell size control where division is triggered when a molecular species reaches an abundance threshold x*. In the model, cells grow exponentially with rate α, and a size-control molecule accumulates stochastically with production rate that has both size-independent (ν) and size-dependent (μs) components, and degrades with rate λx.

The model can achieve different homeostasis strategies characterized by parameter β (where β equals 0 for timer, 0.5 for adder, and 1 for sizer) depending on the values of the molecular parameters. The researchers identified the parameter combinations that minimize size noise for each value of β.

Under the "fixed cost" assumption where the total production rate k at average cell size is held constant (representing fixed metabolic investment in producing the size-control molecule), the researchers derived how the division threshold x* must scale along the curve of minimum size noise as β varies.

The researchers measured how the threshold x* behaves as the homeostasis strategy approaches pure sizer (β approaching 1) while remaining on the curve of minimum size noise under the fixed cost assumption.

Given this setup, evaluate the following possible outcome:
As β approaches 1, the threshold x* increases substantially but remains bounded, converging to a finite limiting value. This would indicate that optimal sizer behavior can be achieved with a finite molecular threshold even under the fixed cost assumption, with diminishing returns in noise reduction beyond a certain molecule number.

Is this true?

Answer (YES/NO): NO